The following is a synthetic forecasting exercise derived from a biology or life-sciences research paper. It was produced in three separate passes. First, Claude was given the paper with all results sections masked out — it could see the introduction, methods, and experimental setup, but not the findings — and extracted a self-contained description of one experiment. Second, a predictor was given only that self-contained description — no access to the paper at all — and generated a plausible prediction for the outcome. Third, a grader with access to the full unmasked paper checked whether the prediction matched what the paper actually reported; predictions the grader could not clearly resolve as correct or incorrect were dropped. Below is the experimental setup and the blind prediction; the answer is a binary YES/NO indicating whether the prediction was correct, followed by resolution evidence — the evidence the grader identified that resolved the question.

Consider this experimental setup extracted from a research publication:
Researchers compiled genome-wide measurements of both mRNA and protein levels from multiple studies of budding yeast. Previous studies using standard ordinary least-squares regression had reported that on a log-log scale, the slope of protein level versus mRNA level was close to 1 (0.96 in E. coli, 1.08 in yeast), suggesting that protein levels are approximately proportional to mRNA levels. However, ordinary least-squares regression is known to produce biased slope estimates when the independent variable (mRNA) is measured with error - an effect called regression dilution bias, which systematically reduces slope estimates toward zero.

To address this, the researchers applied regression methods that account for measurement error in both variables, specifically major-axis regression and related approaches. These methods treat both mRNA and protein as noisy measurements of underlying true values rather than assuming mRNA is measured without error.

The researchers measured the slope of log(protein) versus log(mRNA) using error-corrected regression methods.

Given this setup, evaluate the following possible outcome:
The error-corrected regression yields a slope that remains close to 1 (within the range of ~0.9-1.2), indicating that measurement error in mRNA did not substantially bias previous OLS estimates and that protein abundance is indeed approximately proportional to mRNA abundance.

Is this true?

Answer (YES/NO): NO